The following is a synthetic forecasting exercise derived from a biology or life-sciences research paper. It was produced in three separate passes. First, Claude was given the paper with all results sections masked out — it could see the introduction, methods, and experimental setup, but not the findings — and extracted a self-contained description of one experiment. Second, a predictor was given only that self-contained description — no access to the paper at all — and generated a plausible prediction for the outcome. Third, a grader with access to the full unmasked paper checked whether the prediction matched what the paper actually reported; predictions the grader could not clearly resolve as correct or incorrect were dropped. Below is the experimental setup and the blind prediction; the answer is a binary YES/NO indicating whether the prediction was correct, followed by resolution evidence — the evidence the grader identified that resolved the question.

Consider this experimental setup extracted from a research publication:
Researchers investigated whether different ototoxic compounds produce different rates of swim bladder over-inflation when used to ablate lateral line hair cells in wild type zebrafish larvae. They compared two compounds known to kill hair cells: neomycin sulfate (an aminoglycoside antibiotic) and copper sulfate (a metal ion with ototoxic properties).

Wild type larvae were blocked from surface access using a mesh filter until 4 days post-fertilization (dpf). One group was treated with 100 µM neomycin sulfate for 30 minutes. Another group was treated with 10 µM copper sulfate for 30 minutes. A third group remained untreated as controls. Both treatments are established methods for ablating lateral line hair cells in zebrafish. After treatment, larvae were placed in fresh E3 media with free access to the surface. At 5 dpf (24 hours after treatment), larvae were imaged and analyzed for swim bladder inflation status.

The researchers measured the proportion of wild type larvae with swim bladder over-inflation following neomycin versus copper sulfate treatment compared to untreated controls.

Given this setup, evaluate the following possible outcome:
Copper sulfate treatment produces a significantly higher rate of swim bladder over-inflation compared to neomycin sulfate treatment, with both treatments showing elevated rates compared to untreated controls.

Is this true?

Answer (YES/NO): YES